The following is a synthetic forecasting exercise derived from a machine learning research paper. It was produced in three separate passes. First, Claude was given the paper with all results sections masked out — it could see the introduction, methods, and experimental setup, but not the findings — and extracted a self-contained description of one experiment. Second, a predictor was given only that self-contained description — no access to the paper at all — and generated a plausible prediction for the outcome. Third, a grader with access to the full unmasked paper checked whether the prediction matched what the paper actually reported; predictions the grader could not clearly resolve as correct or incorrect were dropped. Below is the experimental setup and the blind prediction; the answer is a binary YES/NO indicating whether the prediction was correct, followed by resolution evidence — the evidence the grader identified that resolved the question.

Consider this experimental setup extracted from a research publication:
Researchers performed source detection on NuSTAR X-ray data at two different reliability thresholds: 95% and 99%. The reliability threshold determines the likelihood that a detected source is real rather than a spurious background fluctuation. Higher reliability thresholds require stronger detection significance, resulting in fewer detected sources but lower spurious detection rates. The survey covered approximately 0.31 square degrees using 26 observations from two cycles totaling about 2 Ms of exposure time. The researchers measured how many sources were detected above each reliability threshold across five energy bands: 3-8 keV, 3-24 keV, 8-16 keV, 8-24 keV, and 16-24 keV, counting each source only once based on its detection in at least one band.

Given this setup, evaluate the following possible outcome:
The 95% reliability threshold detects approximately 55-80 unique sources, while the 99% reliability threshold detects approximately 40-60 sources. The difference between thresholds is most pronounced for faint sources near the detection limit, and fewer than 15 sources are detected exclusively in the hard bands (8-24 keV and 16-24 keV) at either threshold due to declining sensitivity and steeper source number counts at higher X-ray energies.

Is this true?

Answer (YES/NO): NO